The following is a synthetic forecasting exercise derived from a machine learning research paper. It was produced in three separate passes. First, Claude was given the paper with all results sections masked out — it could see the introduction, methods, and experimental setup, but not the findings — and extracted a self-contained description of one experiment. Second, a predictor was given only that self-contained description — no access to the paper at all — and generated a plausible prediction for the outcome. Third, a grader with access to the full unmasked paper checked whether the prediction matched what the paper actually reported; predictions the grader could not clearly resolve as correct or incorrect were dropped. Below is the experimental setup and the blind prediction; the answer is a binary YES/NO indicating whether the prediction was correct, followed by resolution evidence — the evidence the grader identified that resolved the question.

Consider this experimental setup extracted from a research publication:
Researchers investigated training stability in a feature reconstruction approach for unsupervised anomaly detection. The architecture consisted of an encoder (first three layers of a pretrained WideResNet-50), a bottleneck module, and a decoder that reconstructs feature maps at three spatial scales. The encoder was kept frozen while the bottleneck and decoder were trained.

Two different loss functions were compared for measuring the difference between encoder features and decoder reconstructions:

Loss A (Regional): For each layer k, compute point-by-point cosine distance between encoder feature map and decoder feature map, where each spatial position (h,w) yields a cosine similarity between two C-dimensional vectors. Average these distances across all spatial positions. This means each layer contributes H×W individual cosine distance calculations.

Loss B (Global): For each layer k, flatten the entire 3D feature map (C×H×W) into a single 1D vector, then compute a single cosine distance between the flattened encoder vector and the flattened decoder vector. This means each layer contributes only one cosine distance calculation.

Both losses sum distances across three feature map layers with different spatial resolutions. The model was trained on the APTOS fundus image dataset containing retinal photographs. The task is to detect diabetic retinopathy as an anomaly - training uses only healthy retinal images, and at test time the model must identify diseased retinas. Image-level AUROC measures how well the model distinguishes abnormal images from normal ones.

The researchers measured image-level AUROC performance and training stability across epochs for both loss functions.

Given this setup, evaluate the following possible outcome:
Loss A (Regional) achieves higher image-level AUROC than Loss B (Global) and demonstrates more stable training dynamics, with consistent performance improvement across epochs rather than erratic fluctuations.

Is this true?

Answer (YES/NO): NO